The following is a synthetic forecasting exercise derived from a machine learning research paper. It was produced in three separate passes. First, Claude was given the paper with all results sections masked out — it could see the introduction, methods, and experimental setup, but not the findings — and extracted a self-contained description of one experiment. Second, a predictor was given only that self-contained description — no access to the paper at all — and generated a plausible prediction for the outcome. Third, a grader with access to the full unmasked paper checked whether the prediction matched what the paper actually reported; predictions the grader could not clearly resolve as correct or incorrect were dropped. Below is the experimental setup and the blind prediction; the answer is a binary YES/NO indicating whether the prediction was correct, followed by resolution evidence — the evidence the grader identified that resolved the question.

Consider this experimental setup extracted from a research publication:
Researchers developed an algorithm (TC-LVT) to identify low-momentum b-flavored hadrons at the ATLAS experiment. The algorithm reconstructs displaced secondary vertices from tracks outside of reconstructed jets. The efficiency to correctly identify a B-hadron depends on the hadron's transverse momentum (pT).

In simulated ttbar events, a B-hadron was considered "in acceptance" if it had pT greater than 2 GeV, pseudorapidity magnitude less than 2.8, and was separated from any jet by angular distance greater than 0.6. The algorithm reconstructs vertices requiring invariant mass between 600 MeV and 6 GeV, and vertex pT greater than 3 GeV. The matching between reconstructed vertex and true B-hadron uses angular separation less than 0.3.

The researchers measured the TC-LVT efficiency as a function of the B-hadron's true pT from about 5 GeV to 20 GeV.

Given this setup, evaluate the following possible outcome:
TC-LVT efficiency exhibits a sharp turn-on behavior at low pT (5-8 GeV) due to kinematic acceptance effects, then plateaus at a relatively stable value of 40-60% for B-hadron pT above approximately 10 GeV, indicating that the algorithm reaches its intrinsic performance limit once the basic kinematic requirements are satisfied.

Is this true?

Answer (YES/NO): NO